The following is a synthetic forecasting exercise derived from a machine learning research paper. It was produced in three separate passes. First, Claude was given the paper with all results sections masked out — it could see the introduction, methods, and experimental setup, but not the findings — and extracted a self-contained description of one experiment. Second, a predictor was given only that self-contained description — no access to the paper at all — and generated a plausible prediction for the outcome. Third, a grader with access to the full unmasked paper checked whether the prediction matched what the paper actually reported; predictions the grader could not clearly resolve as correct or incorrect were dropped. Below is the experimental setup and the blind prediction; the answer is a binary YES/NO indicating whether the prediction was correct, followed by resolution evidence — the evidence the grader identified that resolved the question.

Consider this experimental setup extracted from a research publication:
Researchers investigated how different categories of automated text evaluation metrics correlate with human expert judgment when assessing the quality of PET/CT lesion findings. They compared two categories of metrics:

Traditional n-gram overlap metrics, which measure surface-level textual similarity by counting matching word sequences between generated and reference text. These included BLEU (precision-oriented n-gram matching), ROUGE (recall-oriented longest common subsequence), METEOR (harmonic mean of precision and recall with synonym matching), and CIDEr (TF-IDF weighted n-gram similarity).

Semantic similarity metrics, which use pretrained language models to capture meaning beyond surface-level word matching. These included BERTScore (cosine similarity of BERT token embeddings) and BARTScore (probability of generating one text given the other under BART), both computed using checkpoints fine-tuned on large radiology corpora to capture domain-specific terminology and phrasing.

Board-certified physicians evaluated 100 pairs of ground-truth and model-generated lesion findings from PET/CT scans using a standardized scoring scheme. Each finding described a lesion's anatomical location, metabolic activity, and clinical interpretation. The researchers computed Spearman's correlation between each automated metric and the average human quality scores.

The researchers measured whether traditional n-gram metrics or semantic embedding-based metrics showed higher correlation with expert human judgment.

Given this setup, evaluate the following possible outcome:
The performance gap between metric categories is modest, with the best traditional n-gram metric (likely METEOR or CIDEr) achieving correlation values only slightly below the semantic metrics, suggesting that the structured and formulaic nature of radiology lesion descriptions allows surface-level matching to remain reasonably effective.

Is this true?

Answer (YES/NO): NO